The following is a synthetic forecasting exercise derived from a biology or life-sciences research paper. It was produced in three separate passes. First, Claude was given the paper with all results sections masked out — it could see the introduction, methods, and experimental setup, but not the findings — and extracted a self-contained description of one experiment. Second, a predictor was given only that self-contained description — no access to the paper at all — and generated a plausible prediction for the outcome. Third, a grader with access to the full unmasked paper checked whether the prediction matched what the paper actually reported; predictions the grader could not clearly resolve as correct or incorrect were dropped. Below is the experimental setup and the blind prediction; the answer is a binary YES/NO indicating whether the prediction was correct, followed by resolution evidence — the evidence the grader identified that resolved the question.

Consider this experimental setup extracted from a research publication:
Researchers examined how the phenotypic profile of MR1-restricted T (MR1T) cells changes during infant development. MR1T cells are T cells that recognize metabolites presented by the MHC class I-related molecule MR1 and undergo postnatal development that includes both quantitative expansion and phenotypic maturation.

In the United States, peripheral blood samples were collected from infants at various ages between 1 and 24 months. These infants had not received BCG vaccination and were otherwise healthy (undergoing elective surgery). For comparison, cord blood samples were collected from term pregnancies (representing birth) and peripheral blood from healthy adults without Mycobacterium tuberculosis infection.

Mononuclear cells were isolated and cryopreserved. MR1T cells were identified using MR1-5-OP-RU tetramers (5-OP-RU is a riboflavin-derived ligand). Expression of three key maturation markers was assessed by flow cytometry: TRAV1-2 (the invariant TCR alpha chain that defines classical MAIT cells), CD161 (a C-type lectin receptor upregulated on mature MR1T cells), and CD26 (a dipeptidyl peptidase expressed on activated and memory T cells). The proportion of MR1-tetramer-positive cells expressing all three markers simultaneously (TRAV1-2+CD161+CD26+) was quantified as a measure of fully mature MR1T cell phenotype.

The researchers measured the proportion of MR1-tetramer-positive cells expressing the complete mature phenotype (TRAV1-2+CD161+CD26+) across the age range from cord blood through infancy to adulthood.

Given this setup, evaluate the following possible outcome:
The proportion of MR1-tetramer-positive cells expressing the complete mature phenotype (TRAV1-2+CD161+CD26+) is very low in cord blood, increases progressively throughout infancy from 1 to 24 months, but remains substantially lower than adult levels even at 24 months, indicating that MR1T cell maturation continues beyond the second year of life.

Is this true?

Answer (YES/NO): NO